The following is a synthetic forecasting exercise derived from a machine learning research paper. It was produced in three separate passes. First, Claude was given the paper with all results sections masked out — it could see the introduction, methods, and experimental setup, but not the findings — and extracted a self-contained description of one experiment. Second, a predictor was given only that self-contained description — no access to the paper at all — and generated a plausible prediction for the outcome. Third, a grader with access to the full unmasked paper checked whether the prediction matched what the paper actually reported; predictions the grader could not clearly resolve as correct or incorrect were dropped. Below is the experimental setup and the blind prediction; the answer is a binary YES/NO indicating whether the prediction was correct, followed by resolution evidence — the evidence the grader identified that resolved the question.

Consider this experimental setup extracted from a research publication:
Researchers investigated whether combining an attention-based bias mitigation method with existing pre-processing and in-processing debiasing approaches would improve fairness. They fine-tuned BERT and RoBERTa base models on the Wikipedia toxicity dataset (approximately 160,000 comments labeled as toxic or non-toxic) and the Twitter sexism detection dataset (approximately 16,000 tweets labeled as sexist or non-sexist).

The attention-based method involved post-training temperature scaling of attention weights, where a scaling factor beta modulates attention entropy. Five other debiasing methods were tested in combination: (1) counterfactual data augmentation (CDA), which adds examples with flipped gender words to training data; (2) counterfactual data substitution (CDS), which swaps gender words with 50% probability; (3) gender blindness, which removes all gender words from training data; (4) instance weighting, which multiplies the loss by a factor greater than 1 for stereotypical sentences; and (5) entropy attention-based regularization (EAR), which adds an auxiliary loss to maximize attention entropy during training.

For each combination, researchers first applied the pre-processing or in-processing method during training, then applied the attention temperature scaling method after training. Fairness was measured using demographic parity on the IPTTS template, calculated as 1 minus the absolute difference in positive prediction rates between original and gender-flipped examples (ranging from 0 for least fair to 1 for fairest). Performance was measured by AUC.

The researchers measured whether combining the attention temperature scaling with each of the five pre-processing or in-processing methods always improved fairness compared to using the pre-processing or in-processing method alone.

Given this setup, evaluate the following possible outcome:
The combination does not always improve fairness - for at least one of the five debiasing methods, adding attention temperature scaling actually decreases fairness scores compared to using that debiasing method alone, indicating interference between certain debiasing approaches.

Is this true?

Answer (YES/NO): NO